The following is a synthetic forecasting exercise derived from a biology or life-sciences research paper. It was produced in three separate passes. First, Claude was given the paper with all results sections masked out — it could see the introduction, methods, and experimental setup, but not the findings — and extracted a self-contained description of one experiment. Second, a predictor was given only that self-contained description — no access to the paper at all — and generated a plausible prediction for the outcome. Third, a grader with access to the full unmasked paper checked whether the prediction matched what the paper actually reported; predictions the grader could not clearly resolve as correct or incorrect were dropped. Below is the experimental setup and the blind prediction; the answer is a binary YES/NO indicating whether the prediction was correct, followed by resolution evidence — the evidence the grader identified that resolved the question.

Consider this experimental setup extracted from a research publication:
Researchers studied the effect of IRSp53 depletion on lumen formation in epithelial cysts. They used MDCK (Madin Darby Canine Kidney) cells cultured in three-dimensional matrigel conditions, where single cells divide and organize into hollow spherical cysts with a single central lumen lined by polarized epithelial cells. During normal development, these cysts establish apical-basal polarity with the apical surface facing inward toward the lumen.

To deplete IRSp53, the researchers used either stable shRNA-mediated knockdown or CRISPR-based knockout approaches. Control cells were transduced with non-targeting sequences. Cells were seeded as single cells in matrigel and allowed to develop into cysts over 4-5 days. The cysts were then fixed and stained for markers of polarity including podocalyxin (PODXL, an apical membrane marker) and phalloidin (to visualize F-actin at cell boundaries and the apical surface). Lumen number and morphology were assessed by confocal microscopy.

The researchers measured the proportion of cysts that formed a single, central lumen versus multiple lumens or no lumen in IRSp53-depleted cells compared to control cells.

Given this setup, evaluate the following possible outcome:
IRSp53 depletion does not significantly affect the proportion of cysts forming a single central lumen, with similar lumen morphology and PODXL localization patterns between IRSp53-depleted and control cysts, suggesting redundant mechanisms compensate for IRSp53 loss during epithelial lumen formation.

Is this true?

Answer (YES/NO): NO